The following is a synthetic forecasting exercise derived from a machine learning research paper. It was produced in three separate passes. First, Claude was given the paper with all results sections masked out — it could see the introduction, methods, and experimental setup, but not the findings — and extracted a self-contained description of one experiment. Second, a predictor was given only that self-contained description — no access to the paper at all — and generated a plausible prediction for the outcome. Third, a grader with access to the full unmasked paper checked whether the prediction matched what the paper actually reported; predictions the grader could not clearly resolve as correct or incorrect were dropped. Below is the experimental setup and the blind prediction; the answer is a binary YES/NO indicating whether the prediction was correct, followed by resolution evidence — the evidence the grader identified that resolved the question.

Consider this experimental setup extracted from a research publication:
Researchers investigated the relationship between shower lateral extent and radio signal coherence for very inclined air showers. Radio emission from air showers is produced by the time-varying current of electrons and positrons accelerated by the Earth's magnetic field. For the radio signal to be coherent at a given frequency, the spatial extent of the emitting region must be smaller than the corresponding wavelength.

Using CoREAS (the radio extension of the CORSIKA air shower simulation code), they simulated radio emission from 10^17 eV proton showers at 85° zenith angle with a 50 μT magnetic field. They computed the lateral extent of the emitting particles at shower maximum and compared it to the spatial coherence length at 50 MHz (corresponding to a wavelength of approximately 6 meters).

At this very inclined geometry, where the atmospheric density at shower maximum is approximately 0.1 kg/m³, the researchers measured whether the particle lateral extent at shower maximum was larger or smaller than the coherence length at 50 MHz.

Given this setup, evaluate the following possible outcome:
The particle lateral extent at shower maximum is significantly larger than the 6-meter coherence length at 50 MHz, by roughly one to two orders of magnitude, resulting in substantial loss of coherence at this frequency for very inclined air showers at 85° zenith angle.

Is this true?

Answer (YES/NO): YES